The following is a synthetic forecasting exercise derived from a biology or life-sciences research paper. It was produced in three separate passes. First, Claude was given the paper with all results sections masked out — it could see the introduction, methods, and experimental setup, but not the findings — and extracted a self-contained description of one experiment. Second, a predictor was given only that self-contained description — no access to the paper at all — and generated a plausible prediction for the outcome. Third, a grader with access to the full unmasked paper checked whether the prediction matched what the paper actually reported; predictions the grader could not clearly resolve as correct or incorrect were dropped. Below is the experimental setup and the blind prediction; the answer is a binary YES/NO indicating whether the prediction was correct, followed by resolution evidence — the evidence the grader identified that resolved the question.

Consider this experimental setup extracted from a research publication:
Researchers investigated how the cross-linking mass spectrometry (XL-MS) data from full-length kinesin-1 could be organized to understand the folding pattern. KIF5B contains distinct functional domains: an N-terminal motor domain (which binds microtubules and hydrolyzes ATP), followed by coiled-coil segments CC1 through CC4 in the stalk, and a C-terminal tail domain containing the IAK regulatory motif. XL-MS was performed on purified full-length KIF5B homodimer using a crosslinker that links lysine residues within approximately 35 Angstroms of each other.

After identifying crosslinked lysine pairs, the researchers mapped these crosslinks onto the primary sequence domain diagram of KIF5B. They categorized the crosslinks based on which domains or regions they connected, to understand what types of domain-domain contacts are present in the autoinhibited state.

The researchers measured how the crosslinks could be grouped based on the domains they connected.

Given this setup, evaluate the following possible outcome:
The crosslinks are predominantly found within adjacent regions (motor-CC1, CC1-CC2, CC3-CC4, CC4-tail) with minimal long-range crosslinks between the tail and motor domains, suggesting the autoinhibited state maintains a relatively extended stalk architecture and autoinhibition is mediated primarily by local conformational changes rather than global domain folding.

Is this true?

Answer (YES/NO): NO